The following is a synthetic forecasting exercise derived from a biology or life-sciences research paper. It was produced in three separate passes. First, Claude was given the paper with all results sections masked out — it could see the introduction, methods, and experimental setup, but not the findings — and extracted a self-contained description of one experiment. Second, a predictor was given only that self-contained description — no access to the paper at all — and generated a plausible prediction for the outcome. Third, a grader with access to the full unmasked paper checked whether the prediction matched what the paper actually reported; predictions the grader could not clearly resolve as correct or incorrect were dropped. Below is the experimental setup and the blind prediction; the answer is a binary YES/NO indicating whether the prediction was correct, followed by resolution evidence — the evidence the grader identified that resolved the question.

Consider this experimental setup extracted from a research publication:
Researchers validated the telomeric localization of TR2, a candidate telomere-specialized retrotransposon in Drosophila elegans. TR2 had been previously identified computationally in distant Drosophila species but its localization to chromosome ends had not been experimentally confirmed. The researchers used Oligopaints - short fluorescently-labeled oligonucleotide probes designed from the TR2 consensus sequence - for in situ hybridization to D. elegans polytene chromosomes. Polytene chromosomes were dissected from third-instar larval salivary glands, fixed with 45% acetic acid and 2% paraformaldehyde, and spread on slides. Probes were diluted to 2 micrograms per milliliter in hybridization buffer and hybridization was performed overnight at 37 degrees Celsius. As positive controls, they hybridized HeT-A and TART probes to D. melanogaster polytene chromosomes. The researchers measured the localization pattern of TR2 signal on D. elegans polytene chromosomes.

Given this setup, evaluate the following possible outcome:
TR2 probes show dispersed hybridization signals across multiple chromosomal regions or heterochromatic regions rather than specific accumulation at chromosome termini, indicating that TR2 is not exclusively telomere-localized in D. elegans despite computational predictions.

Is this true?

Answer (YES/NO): NO